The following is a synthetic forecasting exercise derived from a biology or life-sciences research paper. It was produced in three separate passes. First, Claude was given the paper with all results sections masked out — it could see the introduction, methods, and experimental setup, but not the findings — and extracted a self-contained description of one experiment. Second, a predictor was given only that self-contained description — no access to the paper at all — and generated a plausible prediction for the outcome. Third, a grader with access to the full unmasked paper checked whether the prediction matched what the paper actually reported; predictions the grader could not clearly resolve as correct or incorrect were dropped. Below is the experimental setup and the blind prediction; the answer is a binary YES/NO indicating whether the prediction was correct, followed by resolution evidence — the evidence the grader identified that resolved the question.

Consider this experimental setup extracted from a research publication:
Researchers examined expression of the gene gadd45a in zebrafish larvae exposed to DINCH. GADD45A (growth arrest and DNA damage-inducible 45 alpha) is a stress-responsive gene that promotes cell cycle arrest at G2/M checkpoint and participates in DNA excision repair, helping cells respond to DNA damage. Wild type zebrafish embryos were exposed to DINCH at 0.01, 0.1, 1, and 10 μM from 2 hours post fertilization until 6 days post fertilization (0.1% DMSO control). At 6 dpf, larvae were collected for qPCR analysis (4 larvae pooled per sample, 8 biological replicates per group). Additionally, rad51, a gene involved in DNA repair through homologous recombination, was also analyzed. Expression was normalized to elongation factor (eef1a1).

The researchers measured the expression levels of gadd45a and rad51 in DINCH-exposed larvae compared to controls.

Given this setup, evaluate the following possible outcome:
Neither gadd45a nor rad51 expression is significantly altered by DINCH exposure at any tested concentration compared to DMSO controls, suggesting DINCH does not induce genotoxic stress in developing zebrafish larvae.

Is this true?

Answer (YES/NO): NO